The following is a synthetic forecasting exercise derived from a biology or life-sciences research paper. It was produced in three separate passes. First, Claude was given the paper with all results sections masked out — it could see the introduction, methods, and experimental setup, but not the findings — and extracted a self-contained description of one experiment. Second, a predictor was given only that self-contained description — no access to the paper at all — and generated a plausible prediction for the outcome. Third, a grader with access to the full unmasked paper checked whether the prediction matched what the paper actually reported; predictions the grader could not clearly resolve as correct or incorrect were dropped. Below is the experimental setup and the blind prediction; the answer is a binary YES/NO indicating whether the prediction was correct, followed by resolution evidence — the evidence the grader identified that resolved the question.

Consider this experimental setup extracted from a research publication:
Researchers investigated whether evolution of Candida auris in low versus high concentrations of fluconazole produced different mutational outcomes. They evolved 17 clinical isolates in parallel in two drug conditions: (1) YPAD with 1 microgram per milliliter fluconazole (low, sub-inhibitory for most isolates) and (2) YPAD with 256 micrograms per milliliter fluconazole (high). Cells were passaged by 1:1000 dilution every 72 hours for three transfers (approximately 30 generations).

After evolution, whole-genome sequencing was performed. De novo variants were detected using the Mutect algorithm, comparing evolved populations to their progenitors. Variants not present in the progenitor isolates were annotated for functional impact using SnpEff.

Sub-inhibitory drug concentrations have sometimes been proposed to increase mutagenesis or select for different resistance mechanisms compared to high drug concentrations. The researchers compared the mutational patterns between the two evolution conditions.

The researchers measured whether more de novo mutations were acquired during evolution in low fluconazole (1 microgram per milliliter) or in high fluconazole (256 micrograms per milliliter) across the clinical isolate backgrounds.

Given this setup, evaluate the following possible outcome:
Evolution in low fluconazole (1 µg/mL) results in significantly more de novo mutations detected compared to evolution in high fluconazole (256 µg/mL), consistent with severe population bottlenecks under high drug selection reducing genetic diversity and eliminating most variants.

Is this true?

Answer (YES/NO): NO